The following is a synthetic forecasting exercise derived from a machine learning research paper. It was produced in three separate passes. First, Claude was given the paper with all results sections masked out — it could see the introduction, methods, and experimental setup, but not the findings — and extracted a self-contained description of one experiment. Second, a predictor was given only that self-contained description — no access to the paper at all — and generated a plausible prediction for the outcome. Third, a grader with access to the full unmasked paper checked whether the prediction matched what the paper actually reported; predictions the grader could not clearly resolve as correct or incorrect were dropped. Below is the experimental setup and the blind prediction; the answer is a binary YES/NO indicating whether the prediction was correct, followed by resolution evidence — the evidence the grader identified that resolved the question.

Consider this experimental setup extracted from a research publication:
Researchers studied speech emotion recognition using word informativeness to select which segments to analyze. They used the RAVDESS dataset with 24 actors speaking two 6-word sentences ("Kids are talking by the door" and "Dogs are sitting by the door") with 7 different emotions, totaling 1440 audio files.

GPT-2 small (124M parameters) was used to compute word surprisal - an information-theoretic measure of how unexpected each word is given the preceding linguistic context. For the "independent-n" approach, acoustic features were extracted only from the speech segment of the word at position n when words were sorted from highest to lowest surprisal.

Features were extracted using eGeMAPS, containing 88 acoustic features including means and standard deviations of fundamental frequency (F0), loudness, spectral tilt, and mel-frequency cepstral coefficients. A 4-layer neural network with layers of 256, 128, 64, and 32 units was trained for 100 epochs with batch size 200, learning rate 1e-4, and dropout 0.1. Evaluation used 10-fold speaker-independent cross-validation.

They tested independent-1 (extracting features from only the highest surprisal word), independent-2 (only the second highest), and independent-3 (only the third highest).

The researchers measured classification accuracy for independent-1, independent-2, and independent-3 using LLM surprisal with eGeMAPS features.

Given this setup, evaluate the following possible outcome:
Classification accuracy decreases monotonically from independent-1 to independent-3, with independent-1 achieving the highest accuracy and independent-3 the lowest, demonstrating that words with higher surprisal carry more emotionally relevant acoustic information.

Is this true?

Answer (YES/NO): NO